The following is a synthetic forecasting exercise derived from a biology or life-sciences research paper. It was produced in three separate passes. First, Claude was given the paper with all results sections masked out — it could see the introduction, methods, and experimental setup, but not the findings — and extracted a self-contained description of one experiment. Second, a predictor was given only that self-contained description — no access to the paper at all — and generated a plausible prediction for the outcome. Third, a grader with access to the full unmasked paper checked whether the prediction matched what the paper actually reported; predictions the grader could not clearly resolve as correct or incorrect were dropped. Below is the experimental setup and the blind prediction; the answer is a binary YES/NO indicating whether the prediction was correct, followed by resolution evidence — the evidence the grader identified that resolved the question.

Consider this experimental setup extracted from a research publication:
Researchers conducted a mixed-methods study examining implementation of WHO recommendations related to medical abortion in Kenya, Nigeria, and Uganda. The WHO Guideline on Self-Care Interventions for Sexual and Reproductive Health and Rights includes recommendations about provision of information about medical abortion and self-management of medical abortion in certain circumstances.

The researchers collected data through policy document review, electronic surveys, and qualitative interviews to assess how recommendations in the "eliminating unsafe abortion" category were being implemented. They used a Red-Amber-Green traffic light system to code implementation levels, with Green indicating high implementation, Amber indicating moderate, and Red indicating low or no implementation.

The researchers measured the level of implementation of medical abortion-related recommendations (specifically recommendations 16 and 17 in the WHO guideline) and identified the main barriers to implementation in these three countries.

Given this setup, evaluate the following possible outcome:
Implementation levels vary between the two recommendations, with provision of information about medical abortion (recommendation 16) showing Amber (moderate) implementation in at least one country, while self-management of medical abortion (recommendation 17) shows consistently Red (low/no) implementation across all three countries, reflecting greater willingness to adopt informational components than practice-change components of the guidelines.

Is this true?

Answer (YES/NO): NO